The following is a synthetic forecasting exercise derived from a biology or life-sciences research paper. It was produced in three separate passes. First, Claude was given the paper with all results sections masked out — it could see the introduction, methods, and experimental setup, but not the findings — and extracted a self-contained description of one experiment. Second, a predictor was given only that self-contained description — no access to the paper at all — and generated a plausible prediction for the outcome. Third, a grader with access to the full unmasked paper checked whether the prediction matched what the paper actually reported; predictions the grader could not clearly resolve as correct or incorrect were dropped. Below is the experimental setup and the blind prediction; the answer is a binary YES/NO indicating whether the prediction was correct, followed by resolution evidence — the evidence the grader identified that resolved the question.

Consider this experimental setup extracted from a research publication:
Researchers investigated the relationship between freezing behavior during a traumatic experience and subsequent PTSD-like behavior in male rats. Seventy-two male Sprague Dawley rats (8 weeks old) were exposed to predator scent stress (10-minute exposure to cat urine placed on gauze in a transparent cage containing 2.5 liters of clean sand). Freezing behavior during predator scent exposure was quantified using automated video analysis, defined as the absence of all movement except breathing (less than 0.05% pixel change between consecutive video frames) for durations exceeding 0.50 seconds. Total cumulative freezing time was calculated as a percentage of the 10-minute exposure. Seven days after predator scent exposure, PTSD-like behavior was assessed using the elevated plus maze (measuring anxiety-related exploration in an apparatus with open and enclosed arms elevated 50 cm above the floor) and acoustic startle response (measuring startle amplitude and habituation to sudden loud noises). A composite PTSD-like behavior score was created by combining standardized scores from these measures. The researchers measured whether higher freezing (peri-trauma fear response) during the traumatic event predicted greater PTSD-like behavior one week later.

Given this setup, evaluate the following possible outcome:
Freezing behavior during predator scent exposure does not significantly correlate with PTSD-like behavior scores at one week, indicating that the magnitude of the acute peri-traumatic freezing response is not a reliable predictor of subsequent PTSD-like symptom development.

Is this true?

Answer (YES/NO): YES